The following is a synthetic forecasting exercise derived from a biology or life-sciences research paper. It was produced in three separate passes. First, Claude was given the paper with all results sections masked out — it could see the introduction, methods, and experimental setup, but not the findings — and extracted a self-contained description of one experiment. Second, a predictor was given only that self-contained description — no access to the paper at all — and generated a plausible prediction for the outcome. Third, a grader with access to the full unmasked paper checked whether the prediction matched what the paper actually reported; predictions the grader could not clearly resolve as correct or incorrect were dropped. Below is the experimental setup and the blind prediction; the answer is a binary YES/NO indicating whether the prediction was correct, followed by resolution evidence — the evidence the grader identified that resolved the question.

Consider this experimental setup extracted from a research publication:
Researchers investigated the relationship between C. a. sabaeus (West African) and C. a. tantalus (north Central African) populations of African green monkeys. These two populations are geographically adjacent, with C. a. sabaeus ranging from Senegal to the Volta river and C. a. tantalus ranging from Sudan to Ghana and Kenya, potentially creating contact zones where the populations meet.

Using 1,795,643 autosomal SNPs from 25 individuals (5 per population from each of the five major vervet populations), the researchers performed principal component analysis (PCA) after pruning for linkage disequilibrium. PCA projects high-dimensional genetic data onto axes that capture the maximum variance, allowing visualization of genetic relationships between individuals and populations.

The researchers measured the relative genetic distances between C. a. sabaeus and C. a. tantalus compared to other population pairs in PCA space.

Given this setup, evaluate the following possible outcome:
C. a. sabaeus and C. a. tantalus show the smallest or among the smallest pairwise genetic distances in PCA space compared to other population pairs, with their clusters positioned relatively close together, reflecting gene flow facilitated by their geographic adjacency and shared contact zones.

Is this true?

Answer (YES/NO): NO